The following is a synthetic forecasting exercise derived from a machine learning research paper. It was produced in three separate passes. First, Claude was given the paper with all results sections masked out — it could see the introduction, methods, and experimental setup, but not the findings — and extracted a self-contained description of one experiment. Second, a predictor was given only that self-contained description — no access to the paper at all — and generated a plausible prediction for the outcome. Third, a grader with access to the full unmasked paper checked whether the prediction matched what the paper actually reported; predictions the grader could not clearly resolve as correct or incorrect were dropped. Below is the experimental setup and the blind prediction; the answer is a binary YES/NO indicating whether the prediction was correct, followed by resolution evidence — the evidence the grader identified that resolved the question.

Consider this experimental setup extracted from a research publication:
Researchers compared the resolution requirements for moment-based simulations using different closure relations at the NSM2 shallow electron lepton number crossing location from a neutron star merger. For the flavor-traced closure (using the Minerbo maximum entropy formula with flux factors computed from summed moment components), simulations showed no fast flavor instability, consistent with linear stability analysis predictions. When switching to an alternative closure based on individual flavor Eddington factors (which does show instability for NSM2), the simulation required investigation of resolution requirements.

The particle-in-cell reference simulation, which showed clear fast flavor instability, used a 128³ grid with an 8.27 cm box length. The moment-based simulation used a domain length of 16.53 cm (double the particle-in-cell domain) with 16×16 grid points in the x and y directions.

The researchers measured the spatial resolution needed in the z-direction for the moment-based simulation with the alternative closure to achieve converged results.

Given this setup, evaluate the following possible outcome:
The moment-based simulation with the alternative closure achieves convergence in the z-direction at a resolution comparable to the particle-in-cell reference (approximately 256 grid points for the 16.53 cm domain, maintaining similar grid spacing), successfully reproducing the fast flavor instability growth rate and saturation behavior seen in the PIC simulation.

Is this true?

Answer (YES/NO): NO